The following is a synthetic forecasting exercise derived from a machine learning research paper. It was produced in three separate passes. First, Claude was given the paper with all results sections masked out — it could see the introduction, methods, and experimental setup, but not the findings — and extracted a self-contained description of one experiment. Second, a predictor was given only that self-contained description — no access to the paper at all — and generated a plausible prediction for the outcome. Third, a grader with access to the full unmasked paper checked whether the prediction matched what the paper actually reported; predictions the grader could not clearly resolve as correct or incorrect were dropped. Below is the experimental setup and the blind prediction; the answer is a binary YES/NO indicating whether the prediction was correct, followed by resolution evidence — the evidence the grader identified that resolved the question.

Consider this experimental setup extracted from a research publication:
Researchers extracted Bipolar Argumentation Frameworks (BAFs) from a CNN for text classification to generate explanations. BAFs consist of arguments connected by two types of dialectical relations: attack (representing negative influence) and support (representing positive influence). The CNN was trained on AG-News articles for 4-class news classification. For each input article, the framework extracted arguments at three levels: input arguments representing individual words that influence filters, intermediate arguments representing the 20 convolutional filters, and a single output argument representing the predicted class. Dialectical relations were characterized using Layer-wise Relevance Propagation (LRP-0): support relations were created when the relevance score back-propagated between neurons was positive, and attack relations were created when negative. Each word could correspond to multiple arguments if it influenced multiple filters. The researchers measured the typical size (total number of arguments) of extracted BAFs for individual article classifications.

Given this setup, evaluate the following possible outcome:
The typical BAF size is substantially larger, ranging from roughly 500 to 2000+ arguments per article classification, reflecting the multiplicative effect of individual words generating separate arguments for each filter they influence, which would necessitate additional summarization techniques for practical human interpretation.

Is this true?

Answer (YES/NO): NO